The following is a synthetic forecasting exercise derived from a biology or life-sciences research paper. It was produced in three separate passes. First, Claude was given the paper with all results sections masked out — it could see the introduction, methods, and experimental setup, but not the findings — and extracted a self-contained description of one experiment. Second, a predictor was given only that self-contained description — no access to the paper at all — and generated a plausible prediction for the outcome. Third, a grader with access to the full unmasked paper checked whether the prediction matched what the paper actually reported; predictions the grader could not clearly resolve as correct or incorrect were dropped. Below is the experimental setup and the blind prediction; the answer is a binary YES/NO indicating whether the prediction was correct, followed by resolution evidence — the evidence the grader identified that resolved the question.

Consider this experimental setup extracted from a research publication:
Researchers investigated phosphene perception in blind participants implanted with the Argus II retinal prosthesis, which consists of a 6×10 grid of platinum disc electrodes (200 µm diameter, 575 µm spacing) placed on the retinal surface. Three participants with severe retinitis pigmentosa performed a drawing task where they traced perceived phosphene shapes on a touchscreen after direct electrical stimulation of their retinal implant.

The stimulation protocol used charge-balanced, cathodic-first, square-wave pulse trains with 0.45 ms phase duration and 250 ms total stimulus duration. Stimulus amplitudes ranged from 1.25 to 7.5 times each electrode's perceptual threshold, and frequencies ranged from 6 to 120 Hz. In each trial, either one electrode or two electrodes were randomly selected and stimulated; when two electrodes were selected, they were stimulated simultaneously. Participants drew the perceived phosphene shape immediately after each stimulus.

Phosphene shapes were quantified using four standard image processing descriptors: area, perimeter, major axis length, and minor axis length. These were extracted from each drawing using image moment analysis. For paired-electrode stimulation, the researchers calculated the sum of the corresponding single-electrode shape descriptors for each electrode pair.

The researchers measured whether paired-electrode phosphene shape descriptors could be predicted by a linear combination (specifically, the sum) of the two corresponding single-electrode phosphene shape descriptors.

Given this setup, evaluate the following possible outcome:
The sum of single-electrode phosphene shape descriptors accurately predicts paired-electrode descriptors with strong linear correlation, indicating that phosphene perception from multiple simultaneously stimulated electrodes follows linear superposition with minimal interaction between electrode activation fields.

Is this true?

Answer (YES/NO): NO